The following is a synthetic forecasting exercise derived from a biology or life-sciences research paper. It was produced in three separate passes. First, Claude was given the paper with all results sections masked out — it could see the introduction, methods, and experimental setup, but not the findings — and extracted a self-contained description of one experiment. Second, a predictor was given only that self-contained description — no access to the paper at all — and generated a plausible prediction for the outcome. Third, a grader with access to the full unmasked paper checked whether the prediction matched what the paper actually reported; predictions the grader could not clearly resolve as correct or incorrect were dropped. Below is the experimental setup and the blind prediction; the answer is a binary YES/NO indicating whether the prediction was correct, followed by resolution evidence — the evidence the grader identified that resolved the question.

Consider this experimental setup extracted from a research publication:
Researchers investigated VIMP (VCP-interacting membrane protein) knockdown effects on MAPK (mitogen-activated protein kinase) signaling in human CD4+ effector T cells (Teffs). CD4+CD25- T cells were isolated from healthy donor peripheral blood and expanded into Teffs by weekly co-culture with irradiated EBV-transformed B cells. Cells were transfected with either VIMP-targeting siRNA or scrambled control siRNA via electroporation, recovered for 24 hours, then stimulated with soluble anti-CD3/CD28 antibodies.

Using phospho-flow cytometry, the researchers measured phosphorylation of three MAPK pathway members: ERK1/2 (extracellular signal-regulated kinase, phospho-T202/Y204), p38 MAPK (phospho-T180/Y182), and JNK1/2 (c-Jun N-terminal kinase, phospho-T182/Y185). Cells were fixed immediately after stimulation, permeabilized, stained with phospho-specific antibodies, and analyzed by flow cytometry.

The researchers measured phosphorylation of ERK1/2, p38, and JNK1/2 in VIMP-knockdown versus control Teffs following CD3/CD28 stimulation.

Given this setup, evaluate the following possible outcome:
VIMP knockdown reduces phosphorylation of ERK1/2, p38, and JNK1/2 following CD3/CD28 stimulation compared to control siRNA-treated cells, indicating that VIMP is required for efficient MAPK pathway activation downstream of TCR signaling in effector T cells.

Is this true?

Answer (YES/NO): NO